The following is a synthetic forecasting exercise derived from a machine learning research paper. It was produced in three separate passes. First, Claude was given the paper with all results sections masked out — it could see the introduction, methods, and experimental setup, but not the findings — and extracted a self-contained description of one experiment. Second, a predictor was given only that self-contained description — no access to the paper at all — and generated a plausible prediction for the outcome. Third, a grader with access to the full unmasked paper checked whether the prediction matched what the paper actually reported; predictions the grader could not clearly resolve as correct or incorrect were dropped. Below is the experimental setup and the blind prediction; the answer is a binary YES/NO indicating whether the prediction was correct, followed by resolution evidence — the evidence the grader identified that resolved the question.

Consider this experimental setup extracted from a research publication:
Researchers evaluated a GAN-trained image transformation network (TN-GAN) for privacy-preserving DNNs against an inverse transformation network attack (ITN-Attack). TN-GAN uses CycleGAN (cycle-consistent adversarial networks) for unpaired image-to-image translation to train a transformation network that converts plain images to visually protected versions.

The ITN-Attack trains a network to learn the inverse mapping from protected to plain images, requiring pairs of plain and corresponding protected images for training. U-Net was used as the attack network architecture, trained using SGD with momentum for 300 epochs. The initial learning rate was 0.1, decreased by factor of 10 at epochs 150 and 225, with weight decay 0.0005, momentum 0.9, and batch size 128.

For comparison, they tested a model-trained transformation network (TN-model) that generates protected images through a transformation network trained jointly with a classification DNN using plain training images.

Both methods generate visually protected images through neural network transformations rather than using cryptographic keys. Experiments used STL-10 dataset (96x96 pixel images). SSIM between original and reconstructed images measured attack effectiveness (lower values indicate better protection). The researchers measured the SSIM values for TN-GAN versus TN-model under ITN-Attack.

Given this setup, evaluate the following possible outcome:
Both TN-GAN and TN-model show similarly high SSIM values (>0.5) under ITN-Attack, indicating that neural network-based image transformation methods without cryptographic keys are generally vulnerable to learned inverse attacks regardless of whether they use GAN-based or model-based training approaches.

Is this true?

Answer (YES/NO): NO